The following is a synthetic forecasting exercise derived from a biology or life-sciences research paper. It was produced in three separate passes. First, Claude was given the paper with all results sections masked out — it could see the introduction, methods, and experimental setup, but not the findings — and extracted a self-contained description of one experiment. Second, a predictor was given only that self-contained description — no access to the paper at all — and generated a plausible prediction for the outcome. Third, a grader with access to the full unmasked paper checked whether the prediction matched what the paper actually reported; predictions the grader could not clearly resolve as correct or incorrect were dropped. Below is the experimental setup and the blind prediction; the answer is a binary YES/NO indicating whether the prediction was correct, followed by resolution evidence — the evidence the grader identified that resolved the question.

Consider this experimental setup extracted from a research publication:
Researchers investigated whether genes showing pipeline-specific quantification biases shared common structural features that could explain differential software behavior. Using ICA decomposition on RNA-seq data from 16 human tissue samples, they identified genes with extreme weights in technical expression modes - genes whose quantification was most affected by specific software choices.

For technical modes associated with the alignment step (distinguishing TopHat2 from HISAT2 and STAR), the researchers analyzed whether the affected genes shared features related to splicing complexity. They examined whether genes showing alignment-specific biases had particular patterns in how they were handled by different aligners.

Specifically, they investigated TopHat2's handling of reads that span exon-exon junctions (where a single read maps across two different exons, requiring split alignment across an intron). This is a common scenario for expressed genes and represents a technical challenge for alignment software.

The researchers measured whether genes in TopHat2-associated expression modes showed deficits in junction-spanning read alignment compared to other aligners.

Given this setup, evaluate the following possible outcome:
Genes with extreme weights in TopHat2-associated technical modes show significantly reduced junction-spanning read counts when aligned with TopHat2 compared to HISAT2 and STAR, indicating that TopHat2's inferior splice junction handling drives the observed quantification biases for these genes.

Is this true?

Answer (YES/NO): YES